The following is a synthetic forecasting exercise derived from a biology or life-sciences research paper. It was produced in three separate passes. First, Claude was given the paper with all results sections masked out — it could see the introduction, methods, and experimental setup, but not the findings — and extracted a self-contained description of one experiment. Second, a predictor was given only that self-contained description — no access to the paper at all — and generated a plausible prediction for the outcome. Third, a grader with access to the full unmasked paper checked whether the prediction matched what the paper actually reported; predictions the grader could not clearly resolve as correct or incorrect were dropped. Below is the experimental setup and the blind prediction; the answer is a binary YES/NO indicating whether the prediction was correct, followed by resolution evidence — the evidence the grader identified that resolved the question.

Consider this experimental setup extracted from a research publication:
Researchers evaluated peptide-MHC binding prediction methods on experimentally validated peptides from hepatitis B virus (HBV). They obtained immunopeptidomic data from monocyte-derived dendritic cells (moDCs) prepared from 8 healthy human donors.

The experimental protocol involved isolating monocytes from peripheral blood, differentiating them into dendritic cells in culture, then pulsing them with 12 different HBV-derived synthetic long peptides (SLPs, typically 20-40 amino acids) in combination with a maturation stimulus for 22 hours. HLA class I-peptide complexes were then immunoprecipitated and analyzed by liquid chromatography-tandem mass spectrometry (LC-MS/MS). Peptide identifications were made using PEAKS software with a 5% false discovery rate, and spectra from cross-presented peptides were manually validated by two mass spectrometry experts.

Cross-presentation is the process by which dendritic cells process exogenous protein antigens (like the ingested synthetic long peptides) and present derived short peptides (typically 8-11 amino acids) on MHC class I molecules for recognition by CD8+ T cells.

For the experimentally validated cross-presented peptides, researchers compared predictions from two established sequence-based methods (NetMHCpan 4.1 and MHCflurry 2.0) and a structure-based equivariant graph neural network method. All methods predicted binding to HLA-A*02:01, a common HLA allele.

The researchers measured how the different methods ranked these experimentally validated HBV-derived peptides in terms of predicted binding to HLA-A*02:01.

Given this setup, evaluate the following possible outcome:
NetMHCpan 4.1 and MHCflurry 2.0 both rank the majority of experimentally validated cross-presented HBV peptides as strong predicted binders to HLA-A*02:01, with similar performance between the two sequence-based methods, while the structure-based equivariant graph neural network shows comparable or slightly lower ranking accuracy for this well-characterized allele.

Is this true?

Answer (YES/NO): NO